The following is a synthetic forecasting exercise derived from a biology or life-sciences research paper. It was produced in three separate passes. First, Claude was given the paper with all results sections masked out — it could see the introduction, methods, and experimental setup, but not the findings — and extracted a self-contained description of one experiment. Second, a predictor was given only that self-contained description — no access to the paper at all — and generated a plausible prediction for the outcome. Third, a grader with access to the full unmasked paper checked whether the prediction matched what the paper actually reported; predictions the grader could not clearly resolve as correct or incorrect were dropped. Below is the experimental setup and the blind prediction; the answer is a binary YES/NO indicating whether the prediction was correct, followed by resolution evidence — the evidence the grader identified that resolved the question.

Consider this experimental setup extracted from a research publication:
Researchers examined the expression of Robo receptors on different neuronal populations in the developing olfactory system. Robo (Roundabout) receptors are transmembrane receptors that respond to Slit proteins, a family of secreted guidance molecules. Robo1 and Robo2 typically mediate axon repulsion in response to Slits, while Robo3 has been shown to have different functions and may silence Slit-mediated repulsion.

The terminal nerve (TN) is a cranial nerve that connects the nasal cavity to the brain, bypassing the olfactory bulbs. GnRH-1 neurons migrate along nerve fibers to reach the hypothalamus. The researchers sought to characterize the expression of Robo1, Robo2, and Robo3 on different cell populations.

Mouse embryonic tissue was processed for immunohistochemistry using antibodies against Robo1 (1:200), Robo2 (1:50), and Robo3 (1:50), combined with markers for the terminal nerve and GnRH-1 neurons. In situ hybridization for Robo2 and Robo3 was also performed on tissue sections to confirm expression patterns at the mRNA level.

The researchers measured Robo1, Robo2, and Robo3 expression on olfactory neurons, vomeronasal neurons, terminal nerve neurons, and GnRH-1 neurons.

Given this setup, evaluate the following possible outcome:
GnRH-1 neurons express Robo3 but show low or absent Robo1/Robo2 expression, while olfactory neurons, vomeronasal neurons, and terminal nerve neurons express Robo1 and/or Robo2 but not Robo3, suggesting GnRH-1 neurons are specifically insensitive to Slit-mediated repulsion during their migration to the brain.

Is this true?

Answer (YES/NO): NO